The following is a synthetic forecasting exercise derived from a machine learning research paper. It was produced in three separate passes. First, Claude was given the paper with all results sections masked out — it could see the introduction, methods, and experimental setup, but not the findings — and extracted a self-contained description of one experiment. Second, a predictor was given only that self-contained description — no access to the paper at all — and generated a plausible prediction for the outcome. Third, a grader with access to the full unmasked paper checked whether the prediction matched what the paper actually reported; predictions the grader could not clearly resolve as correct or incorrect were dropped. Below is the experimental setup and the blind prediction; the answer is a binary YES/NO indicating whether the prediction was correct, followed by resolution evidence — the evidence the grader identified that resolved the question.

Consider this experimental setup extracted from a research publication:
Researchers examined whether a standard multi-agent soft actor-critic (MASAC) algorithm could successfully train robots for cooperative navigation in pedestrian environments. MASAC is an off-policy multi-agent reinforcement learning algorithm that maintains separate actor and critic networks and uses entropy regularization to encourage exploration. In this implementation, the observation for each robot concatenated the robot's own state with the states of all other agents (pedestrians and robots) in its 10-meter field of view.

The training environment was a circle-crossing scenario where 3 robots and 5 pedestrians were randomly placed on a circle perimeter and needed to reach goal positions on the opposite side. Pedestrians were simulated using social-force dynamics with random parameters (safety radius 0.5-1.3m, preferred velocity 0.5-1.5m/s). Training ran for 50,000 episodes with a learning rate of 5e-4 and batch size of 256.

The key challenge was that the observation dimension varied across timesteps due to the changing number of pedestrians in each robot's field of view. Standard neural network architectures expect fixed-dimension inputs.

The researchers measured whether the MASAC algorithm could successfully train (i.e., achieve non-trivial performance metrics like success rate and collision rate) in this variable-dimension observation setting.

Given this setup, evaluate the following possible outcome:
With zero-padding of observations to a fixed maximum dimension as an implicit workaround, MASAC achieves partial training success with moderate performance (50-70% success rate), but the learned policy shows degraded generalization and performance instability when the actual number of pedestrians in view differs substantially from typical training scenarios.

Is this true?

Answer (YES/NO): NO